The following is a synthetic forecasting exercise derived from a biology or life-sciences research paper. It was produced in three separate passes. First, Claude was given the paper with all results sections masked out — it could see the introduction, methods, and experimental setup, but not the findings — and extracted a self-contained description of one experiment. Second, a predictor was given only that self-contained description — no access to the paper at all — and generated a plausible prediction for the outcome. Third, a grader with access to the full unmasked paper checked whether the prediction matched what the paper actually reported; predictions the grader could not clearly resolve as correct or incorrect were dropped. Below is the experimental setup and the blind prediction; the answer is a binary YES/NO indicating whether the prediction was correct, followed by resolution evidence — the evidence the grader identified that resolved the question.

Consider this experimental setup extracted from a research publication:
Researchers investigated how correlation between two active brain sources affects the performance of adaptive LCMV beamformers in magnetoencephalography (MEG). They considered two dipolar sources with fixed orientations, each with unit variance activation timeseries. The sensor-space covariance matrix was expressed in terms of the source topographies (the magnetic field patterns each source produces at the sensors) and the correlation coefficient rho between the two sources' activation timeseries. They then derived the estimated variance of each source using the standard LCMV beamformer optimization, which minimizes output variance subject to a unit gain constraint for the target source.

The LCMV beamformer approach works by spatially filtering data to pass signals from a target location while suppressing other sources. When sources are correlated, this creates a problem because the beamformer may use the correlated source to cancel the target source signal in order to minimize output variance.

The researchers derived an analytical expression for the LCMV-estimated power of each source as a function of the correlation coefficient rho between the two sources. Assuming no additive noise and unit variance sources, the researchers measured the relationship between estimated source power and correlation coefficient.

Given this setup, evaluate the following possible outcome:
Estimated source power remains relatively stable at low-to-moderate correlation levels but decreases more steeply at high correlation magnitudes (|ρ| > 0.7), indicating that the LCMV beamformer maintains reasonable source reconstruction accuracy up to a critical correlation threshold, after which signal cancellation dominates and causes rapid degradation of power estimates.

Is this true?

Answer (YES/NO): NO